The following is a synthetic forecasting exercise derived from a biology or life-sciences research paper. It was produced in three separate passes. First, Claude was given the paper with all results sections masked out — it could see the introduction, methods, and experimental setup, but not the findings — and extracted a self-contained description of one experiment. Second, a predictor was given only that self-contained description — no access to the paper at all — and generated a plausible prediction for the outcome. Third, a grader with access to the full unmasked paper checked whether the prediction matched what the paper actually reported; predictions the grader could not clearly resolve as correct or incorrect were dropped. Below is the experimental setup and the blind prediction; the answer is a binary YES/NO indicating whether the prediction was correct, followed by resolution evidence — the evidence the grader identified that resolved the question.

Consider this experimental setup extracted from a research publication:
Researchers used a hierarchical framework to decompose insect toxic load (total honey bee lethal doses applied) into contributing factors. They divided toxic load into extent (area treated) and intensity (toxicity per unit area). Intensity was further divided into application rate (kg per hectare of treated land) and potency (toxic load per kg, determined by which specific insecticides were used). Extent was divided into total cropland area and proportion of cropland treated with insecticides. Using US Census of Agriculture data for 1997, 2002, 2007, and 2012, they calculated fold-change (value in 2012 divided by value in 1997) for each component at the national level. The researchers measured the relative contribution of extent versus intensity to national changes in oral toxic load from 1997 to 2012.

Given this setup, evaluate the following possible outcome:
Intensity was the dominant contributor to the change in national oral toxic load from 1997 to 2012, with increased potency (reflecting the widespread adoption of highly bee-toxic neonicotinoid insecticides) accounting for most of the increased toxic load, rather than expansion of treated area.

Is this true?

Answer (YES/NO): YES